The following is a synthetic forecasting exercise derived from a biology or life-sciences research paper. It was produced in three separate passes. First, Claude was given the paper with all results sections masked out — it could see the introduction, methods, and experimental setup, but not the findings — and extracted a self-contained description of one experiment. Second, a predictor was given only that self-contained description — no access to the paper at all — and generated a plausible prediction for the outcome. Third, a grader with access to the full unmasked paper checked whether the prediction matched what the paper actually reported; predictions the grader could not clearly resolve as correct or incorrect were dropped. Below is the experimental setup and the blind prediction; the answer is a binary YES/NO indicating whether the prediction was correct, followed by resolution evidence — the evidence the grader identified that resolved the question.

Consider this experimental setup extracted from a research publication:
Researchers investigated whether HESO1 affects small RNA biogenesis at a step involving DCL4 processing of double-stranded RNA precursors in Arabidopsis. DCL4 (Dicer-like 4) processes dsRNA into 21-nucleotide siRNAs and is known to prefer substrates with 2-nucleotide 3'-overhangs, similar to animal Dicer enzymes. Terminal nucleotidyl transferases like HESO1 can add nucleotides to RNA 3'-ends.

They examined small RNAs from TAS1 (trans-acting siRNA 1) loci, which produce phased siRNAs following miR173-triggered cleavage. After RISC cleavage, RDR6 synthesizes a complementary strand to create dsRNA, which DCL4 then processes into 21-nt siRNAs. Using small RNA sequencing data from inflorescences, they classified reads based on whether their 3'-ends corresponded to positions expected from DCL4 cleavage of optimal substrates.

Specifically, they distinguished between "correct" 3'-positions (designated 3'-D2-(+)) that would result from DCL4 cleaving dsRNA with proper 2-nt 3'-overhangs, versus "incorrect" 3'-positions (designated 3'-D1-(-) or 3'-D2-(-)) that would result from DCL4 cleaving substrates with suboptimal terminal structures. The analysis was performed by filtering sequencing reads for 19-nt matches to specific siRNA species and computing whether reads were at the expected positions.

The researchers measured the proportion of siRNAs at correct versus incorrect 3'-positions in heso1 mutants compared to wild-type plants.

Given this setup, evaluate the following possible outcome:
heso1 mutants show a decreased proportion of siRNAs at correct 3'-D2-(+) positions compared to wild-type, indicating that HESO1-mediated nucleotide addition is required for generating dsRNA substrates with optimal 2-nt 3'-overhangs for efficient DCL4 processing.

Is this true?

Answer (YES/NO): NO